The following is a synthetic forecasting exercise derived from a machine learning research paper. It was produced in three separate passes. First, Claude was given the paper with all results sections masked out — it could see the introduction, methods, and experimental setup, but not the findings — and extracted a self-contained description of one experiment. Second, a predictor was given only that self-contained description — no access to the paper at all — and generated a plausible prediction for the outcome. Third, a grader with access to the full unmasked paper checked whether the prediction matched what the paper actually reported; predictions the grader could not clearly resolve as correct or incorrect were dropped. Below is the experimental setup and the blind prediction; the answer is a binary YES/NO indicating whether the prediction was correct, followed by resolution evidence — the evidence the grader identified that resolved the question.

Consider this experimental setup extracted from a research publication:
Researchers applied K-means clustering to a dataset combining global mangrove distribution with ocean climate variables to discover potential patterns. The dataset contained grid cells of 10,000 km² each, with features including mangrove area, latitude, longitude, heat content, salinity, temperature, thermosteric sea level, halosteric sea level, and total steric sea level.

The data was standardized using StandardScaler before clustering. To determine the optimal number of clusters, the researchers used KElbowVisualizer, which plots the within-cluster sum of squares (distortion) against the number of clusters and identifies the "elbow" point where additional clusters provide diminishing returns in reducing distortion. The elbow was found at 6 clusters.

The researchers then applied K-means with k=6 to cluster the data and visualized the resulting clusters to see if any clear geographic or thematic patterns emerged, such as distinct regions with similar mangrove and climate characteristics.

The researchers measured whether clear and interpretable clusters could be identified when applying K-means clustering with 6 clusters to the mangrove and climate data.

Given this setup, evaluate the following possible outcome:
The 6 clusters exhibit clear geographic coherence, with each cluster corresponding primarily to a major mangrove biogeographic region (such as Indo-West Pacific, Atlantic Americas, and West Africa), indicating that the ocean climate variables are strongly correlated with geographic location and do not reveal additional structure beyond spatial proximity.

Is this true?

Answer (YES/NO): NO